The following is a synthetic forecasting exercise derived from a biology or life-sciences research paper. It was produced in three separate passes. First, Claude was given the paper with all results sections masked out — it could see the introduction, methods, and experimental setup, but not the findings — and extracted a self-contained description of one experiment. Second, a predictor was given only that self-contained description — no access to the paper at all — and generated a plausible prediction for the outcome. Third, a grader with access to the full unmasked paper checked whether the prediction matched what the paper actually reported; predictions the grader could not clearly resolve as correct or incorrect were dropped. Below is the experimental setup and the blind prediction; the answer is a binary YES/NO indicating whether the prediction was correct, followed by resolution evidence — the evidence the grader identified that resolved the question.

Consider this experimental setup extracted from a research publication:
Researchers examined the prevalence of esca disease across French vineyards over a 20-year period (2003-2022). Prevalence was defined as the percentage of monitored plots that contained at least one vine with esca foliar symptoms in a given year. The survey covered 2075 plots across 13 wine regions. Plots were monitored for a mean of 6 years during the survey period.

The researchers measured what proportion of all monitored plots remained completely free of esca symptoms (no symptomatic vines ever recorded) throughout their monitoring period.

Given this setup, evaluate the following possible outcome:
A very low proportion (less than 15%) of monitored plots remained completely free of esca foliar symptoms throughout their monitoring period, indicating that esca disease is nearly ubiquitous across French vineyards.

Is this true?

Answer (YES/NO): YES